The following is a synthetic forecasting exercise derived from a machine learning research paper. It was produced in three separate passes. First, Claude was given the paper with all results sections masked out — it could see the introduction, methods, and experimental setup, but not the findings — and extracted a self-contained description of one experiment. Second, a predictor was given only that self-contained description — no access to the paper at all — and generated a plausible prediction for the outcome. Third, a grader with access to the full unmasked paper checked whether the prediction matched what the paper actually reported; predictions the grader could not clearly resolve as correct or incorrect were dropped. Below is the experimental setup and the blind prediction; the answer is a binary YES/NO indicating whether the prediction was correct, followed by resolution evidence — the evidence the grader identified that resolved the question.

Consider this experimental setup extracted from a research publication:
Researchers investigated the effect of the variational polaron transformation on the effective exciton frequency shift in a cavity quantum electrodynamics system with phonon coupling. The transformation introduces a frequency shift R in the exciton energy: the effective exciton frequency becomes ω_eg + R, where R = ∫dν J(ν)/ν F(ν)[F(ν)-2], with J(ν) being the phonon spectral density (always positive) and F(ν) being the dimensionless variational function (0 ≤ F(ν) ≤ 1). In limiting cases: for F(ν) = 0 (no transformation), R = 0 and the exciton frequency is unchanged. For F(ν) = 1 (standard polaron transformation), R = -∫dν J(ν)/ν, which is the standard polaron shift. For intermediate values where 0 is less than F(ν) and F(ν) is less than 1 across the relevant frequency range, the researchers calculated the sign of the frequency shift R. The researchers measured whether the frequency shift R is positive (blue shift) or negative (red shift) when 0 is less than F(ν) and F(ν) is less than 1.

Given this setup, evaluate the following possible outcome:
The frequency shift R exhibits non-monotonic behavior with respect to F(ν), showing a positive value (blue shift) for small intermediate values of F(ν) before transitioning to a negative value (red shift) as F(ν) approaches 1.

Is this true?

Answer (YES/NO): NO